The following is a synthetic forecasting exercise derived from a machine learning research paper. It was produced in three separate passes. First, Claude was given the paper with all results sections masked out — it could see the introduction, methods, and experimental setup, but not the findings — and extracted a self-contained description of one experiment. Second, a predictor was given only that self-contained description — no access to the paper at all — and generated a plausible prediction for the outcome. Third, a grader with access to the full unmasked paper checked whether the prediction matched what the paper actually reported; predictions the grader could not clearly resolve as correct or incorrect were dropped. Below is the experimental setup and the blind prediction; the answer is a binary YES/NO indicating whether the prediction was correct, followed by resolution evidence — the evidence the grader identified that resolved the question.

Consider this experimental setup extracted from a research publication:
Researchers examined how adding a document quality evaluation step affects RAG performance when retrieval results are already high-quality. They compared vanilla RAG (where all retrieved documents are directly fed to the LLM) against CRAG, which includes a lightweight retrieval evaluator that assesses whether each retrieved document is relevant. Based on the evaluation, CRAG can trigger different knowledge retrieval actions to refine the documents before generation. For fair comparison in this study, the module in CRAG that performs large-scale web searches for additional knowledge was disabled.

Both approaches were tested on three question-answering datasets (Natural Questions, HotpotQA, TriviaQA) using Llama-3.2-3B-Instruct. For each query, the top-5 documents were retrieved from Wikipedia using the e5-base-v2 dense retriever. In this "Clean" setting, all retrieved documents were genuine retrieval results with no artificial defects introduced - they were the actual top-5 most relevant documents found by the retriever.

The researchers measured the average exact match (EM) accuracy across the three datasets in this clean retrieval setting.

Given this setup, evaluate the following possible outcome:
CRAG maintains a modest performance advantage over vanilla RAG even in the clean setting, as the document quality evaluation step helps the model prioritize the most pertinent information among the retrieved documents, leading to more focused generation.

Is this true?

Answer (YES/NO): NO